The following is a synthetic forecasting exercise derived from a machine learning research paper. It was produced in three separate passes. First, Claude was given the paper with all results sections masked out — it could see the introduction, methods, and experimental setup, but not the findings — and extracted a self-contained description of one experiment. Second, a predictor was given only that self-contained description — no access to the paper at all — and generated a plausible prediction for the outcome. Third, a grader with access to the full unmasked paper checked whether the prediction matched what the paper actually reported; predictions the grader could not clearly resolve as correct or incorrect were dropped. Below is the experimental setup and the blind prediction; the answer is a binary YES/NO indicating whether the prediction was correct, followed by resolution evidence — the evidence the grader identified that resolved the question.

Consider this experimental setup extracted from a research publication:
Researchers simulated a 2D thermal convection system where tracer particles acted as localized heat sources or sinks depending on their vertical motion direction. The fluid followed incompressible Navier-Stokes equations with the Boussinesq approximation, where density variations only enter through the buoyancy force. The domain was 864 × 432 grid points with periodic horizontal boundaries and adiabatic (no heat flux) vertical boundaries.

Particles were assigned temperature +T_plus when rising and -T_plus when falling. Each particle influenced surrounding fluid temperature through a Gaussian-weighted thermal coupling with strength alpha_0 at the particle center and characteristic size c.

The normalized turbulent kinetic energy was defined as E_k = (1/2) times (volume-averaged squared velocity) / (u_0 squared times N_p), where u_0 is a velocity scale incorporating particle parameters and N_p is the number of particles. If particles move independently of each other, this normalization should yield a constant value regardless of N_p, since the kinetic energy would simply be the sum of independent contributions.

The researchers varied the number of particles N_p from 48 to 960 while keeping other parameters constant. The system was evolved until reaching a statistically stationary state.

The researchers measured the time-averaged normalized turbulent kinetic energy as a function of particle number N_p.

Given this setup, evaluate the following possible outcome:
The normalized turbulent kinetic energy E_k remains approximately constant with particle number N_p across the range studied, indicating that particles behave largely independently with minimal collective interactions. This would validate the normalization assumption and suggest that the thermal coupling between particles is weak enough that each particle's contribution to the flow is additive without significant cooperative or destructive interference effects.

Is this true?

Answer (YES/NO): NO